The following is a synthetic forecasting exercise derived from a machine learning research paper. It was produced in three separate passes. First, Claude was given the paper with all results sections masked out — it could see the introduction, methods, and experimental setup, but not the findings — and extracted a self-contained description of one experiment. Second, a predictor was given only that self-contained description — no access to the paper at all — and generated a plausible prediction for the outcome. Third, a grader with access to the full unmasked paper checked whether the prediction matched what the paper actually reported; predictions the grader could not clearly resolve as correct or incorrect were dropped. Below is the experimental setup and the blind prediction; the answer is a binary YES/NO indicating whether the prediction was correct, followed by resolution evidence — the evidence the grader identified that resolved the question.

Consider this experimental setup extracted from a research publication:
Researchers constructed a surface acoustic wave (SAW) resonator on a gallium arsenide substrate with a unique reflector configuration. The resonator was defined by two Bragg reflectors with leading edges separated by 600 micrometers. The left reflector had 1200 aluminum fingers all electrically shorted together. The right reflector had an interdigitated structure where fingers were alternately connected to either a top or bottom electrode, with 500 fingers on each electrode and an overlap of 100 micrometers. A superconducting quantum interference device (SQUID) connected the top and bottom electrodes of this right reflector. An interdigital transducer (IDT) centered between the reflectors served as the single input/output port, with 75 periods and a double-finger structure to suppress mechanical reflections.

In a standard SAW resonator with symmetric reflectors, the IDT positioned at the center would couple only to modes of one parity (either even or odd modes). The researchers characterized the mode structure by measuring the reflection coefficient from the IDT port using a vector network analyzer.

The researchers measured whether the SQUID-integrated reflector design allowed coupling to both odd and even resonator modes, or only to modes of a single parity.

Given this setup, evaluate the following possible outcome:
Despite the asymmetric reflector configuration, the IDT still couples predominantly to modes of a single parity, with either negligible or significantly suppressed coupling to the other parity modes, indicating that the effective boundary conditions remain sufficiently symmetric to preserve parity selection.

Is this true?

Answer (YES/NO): NO